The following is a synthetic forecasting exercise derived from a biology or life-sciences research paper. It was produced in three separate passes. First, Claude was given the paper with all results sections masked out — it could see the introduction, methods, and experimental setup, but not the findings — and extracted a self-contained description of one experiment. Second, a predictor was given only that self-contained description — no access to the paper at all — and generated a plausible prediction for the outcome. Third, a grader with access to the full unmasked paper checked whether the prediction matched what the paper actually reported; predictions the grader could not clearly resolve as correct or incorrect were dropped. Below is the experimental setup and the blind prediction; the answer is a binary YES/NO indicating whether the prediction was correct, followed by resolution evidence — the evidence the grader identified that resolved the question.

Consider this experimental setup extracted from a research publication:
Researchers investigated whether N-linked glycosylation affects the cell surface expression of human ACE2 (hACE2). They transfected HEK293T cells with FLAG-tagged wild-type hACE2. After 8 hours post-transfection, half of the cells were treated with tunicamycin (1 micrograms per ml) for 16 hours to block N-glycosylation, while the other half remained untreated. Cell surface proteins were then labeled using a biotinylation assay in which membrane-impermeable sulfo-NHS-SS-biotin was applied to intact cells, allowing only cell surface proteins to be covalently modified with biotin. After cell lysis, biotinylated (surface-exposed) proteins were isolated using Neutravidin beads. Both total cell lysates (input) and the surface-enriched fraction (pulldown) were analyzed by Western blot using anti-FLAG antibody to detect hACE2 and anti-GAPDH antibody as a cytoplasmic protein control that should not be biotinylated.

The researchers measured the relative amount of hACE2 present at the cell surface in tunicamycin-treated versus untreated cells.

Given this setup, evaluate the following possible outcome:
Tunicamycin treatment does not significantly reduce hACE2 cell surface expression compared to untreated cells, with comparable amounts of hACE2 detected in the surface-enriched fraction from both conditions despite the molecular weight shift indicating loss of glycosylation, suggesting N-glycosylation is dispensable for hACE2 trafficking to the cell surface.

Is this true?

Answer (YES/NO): NO